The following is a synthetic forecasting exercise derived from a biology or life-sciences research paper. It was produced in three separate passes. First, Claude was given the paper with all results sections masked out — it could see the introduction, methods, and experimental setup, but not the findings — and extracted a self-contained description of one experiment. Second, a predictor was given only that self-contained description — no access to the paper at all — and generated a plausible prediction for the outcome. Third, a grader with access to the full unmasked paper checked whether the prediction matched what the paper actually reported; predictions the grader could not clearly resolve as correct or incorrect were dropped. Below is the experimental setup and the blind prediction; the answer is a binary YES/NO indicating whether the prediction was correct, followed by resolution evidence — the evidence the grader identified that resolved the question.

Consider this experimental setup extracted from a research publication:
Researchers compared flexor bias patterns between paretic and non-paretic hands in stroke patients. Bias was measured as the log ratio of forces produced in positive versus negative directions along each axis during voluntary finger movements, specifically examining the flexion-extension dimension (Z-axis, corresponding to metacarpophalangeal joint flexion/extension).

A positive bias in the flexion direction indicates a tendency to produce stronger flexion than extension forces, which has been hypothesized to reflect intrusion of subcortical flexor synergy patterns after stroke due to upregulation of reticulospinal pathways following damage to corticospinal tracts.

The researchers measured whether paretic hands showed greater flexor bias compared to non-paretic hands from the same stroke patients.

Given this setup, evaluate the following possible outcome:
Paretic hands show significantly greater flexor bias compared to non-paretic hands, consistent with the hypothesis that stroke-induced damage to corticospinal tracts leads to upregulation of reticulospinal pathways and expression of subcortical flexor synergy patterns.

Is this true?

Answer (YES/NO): YES